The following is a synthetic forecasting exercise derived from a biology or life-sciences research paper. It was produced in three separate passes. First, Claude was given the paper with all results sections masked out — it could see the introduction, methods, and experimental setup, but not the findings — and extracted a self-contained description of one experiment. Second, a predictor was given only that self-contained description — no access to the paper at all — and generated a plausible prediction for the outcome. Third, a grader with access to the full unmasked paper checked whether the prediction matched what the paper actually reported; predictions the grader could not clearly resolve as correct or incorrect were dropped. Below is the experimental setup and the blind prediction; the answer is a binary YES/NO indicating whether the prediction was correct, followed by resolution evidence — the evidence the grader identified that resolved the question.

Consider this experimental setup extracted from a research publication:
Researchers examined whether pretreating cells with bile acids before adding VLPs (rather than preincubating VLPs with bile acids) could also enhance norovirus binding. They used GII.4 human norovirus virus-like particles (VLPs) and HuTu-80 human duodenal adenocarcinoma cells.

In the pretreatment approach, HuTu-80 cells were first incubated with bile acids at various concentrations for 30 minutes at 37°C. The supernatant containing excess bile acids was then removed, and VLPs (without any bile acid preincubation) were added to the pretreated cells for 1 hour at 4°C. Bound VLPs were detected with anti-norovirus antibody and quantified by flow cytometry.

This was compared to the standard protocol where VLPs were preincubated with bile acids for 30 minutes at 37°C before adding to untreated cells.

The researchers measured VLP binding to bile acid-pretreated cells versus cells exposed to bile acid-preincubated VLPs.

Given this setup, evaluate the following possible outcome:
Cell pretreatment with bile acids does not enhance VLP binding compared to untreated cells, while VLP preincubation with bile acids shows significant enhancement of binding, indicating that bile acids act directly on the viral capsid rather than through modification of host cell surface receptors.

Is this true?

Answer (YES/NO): NO